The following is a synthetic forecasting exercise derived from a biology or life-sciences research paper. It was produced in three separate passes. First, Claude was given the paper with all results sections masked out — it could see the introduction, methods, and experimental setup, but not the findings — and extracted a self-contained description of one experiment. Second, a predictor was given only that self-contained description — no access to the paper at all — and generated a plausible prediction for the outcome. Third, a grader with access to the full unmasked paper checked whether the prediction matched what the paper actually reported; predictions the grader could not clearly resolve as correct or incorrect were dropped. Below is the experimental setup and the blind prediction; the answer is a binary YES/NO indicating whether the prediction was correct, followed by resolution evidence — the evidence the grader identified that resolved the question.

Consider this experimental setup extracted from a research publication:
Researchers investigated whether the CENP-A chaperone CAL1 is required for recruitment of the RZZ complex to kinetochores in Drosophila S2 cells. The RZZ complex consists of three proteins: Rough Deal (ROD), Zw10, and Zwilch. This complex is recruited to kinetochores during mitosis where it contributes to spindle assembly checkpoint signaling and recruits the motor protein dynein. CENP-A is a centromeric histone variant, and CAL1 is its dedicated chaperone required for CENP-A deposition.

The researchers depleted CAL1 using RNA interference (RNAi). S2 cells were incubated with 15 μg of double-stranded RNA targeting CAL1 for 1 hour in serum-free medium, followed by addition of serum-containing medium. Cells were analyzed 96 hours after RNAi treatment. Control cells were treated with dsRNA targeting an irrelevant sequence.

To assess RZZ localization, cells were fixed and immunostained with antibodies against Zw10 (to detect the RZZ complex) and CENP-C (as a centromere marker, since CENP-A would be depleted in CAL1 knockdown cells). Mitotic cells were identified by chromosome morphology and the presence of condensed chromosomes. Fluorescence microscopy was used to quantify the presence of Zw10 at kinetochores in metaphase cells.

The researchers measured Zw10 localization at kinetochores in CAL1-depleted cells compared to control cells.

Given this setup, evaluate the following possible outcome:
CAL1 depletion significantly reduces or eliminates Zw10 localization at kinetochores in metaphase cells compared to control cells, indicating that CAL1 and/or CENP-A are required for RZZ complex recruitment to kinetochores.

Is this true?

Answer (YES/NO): YES